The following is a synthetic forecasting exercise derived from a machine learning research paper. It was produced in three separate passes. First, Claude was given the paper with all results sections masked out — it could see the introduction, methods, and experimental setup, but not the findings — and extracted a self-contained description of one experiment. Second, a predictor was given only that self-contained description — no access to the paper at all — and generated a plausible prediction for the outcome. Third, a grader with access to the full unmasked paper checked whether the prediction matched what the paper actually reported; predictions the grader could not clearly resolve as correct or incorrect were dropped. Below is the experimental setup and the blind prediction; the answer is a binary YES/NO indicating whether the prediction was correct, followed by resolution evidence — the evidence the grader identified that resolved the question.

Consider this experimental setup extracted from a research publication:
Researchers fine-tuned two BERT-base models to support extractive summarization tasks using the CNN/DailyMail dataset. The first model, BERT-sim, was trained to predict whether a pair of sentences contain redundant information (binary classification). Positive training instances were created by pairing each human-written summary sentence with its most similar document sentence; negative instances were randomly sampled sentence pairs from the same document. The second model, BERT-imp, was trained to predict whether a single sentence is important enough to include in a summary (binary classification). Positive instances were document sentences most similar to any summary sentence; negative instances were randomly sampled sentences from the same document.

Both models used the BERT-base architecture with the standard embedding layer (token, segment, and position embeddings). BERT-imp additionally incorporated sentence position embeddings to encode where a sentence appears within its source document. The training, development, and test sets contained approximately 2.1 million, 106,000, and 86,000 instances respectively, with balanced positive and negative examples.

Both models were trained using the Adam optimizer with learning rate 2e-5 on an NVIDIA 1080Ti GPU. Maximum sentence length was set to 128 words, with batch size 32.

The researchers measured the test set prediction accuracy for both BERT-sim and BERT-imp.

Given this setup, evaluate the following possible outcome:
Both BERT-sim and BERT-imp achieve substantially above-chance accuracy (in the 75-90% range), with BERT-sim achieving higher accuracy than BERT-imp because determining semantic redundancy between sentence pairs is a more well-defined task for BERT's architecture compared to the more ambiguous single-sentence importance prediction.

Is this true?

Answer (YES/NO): NO